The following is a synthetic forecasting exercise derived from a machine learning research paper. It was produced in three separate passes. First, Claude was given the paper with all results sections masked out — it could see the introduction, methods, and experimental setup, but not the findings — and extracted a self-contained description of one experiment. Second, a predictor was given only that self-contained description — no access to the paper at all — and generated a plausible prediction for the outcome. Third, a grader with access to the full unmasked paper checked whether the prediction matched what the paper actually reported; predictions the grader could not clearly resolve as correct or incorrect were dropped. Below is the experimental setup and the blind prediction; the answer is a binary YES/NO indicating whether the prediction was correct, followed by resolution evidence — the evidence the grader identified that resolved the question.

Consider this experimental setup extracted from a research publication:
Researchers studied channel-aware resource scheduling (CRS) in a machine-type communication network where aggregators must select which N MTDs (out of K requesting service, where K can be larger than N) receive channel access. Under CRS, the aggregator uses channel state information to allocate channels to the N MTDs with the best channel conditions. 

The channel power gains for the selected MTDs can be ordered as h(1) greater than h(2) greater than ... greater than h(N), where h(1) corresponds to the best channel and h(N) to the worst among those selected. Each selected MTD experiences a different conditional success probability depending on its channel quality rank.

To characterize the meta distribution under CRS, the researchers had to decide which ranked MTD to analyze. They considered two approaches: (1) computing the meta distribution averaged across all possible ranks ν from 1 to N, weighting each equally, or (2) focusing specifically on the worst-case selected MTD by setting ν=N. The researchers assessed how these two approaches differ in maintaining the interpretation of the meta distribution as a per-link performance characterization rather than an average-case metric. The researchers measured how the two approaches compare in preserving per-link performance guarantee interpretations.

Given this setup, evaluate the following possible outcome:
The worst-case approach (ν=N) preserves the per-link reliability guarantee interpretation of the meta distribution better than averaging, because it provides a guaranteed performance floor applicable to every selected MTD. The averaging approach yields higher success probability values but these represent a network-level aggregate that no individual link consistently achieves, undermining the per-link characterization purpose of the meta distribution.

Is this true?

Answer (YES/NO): YES